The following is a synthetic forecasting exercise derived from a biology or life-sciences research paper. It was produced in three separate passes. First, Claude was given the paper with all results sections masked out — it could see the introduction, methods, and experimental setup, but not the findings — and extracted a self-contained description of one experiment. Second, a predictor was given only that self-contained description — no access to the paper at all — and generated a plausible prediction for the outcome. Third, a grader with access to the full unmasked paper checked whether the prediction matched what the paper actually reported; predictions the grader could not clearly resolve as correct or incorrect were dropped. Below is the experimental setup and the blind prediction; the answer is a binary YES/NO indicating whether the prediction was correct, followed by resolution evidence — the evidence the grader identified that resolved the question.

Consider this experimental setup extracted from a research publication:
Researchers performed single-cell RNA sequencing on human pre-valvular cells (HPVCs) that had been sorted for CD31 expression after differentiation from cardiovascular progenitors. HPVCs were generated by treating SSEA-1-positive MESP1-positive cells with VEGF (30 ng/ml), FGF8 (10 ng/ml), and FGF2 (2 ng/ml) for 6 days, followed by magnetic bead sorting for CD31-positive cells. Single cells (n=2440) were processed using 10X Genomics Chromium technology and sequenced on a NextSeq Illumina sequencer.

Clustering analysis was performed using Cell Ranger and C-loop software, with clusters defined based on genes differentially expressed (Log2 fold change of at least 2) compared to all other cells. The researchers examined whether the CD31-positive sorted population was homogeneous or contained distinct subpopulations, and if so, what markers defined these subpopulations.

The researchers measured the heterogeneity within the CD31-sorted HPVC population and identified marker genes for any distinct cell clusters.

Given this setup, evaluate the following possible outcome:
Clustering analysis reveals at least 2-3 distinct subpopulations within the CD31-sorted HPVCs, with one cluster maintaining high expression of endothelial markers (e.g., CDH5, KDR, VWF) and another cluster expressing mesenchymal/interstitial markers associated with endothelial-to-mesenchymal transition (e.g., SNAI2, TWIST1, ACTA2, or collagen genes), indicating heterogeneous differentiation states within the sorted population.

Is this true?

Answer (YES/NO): YES